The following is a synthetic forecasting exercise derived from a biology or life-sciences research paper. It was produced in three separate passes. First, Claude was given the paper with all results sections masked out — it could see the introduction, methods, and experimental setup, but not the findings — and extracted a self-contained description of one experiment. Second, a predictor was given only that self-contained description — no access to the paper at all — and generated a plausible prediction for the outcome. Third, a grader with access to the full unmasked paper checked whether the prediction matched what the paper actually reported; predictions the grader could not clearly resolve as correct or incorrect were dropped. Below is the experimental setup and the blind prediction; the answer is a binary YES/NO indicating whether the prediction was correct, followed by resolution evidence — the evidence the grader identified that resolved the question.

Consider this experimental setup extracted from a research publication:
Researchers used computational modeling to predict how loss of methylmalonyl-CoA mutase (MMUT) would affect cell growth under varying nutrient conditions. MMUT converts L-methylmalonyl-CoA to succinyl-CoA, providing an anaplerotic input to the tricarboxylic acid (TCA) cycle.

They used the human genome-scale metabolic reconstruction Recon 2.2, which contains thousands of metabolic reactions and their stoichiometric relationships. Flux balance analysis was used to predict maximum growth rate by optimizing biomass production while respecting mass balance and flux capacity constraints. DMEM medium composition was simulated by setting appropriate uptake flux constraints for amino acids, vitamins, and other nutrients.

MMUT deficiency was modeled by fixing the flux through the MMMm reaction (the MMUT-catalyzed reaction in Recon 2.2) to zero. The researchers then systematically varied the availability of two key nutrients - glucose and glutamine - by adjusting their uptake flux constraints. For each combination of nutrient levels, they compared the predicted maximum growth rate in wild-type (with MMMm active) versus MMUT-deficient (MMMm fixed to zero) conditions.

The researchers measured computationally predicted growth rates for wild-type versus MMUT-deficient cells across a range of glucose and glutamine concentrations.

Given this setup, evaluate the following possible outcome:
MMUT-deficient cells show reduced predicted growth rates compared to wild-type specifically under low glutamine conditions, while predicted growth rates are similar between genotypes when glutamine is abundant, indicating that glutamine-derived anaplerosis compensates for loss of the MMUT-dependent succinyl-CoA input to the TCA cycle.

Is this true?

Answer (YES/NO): YES